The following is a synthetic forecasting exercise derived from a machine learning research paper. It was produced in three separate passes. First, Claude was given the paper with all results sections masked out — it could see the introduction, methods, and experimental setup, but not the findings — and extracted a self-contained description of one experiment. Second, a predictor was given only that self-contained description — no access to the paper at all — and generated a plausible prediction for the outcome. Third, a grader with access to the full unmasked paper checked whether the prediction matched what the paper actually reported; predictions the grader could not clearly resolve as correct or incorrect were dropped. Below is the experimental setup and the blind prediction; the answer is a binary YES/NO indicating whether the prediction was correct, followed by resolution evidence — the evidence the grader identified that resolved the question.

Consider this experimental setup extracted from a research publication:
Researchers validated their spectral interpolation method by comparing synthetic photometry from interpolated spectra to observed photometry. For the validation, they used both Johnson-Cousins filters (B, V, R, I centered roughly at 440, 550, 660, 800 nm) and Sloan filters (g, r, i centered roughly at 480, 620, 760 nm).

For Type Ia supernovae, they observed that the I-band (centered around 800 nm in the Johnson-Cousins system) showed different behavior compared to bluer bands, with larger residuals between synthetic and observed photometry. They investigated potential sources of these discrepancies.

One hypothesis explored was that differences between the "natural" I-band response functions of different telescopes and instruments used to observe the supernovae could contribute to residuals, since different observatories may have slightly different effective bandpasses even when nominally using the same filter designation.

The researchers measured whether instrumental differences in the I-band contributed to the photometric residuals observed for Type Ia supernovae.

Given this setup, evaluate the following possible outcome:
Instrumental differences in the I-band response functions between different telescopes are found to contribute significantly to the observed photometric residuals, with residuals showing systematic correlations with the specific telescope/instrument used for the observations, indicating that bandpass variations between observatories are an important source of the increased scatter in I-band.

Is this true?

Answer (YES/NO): NO